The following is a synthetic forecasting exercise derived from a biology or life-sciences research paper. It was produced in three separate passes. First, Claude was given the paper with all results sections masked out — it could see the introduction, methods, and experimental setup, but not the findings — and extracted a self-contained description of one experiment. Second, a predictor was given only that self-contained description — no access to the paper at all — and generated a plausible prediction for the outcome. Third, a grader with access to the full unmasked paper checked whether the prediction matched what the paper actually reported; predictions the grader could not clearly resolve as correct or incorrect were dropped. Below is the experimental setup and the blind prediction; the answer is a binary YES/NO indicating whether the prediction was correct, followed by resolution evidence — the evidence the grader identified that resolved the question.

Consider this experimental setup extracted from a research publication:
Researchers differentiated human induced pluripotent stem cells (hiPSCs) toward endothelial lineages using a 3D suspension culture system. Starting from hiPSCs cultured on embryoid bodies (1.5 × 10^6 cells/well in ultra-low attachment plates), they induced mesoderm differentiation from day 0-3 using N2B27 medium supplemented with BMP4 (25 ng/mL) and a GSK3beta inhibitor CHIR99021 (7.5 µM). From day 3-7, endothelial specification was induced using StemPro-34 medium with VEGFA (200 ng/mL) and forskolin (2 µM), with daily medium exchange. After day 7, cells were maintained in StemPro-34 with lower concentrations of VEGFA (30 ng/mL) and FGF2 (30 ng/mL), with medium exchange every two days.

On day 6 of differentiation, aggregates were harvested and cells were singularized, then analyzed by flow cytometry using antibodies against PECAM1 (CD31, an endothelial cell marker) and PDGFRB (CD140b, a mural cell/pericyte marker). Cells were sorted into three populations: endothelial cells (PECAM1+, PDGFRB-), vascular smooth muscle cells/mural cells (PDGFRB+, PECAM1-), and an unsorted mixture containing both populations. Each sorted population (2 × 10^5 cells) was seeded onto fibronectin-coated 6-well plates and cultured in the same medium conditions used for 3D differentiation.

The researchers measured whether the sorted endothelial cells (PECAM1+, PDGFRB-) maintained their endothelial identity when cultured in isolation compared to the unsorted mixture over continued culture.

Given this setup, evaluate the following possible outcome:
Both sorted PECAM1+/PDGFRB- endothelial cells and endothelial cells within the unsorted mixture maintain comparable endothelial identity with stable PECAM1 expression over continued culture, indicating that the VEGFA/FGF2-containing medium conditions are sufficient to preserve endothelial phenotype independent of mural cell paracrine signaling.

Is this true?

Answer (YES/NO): YES